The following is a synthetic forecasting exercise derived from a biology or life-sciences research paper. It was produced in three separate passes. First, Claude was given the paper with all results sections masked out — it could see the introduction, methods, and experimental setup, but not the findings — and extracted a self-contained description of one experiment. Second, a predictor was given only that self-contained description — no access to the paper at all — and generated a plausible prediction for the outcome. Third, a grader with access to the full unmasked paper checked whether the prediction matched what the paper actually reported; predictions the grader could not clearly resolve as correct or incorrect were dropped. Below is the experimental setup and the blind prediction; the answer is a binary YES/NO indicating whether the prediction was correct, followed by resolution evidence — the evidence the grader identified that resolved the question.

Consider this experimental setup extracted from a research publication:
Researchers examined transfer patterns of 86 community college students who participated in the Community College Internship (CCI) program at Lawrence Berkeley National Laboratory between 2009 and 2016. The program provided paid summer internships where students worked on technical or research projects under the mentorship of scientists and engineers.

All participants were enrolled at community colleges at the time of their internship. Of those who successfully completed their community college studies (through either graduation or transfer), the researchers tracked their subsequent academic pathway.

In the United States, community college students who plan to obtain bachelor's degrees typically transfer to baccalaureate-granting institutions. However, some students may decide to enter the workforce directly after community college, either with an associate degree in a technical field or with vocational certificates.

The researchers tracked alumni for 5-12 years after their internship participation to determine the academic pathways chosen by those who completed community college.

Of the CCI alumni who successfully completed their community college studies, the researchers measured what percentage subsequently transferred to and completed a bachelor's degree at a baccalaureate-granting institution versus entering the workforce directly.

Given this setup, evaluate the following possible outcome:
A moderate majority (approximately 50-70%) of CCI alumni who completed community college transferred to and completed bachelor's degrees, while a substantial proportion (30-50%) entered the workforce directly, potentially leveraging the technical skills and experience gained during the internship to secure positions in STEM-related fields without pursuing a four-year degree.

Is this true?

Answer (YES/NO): NO